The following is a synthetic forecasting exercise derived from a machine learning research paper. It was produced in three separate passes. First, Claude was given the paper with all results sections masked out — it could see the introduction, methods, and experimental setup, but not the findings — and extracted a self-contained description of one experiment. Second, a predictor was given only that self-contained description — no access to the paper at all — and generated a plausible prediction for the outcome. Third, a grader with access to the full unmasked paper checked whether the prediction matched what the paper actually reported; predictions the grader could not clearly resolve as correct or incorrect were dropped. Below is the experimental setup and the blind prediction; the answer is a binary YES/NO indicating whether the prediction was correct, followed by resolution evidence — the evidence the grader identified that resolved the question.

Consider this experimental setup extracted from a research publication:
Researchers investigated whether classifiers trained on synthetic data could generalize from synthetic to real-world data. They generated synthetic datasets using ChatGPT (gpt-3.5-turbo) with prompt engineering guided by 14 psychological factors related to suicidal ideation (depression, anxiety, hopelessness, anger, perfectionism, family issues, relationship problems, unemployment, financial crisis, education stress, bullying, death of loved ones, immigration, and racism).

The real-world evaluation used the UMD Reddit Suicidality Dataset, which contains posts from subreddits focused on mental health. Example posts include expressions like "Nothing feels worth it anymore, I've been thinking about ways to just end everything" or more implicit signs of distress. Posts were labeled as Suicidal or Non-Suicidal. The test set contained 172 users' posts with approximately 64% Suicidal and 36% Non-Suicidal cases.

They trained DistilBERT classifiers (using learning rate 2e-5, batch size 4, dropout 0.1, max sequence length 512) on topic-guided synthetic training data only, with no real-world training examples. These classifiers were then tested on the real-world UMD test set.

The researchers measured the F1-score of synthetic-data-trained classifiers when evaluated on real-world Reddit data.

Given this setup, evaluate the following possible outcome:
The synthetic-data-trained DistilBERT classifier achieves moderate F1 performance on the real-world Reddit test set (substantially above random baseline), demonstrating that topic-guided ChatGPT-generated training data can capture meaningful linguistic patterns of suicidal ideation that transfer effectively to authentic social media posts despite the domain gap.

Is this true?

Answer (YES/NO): YES